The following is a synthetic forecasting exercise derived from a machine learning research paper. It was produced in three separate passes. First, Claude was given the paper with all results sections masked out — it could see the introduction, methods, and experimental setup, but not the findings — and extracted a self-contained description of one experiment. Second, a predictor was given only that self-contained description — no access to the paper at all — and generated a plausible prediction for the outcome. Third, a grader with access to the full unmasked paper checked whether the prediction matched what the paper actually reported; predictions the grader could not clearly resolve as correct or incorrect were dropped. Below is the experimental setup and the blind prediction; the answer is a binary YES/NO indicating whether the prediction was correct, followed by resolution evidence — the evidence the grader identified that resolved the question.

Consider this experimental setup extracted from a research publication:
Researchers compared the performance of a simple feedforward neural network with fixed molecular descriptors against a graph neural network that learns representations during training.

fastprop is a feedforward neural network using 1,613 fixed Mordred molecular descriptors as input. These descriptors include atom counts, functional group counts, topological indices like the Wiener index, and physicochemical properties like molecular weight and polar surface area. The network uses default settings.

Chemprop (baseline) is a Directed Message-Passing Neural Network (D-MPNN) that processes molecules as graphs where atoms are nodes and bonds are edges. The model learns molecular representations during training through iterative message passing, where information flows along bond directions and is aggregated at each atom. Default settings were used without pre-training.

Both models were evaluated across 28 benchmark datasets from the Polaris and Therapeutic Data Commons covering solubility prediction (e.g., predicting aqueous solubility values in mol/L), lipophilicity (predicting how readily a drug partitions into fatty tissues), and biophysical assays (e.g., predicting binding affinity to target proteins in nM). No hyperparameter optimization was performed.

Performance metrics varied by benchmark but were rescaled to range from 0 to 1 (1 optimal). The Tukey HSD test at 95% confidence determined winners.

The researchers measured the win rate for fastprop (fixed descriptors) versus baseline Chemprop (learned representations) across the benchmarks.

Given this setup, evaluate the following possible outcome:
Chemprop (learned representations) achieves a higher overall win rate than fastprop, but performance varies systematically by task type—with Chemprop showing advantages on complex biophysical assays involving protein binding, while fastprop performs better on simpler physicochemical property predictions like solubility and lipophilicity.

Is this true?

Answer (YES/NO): NO